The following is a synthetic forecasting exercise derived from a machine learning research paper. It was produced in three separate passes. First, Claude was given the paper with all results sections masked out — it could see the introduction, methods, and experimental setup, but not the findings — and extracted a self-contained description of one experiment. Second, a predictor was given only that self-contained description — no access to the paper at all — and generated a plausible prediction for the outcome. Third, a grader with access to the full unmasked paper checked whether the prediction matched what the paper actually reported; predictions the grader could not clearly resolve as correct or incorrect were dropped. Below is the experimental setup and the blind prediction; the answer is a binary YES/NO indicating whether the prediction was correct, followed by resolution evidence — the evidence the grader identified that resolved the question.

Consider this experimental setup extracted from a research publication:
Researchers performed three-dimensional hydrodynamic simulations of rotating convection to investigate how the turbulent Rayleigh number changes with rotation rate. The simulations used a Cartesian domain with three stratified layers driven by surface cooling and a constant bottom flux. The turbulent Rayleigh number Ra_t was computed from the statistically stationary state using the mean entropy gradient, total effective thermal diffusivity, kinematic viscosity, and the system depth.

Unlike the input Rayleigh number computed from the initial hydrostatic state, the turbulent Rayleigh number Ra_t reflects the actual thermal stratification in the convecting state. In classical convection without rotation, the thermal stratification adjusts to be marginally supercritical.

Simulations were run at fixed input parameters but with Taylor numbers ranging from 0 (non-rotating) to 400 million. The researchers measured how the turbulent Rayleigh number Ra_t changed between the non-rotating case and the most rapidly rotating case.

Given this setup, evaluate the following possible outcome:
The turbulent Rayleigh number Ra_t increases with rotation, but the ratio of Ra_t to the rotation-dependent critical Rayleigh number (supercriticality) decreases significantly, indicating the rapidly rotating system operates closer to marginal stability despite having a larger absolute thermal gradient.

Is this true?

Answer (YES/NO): YES